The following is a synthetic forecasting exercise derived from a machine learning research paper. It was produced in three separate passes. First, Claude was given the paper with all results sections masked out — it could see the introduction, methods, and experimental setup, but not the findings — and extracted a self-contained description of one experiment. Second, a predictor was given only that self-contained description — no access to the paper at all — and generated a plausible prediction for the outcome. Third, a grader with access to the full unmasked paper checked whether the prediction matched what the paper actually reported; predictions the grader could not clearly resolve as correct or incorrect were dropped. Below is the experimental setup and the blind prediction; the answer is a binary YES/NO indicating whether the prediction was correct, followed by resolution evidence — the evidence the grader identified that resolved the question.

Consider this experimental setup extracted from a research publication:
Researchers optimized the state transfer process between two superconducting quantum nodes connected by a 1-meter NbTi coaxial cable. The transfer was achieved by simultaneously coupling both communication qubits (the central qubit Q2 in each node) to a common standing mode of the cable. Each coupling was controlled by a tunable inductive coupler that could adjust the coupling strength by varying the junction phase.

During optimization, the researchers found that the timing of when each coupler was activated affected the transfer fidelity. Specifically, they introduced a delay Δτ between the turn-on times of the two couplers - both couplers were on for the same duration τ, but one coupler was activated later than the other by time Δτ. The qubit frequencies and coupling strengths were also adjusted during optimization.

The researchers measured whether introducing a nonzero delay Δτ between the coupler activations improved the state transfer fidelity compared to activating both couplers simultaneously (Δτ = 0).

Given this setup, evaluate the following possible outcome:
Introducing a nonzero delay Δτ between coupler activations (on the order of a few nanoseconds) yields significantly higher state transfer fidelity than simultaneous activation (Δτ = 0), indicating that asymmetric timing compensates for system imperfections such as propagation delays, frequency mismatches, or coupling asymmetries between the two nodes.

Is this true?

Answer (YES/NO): YES